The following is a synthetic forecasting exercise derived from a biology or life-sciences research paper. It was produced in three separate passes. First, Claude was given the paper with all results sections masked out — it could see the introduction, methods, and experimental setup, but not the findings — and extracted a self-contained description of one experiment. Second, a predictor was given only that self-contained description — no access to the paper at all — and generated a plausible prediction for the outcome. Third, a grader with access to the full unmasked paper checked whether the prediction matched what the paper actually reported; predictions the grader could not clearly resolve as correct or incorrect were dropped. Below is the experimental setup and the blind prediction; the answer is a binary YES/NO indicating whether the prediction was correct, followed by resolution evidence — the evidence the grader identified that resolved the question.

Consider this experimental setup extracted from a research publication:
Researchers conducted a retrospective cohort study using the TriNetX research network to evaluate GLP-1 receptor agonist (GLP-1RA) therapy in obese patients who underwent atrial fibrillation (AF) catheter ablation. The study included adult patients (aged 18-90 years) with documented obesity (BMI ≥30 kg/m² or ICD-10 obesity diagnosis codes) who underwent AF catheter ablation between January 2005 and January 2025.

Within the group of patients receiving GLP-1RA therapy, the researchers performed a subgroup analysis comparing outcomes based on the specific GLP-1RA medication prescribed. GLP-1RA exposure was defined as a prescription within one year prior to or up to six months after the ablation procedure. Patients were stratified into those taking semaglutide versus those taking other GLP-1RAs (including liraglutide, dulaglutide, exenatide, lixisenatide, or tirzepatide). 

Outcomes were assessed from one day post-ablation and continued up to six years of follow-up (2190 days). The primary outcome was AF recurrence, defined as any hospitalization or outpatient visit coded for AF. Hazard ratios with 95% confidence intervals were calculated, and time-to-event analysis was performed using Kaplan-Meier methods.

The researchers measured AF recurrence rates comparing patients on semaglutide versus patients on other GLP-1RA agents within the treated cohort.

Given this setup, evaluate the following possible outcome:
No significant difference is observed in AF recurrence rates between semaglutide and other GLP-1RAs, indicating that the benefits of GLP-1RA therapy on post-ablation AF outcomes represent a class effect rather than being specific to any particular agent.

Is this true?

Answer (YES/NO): YES